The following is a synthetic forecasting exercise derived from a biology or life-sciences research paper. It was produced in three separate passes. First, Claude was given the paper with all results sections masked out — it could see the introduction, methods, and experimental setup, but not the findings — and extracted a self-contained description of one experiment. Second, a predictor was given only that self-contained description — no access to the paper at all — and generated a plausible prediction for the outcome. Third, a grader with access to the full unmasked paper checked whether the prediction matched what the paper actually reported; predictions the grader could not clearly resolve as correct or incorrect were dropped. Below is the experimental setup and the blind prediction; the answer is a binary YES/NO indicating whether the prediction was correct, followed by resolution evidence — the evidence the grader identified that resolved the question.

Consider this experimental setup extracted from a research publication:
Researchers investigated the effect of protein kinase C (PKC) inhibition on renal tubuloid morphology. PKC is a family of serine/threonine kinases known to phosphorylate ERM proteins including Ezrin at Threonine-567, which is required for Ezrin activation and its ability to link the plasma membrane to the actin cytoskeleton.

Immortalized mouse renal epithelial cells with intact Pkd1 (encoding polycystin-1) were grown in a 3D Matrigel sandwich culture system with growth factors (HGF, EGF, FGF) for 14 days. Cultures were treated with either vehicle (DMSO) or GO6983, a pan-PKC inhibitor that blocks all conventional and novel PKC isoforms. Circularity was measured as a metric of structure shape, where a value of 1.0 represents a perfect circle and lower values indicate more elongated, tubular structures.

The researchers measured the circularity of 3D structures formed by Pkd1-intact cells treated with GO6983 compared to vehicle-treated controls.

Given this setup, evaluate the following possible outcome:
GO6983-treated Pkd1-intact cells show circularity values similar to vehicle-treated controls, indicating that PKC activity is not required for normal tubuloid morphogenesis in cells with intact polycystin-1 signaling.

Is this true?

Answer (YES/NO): NO